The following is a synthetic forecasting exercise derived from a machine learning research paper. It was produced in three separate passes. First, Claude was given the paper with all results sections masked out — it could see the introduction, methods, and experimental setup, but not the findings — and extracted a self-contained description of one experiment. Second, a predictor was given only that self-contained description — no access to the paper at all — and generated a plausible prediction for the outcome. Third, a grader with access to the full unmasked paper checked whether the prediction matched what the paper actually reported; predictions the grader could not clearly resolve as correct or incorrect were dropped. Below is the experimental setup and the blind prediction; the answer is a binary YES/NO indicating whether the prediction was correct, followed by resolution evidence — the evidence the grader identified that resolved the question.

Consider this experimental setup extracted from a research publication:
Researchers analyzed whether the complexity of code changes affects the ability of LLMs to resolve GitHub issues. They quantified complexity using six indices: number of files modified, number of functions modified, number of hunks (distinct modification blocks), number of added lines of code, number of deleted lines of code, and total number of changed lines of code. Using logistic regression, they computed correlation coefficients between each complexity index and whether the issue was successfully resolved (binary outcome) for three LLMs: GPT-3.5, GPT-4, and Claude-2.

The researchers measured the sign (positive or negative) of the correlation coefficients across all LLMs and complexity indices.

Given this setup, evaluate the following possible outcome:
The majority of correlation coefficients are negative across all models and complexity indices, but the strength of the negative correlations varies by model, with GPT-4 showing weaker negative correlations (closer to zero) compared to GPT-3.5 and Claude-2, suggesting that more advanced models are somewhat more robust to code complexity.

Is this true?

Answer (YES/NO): NO